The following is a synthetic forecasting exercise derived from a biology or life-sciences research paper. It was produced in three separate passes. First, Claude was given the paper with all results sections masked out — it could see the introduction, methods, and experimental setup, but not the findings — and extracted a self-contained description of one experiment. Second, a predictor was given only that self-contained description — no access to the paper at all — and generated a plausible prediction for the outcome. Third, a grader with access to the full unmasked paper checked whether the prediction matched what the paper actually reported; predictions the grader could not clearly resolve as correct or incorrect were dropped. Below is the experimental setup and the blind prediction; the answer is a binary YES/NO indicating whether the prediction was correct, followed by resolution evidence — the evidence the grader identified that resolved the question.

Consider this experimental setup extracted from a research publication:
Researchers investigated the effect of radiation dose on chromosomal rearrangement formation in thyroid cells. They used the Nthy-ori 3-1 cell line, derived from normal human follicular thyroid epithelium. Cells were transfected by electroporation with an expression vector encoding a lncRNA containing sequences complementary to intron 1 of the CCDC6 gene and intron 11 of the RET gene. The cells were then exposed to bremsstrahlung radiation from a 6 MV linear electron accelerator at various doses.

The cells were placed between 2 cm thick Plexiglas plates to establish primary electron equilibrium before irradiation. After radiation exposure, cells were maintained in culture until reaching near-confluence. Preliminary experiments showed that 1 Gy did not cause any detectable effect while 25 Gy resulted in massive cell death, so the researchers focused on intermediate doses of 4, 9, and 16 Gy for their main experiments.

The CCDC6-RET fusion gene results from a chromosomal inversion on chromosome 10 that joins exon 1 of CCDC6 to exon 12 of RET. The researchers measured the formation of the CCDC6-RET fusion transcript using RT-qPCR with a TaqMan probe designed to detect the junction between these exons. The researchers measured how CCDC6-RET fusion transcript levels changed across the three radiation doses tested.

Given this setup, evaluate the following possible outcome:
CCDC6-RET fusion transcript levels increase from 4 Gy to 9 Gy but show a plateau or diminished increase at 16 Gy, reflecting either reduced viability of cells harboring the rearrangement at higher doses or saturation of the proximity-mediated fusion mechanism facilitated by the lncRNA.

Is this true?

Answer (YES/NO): NO